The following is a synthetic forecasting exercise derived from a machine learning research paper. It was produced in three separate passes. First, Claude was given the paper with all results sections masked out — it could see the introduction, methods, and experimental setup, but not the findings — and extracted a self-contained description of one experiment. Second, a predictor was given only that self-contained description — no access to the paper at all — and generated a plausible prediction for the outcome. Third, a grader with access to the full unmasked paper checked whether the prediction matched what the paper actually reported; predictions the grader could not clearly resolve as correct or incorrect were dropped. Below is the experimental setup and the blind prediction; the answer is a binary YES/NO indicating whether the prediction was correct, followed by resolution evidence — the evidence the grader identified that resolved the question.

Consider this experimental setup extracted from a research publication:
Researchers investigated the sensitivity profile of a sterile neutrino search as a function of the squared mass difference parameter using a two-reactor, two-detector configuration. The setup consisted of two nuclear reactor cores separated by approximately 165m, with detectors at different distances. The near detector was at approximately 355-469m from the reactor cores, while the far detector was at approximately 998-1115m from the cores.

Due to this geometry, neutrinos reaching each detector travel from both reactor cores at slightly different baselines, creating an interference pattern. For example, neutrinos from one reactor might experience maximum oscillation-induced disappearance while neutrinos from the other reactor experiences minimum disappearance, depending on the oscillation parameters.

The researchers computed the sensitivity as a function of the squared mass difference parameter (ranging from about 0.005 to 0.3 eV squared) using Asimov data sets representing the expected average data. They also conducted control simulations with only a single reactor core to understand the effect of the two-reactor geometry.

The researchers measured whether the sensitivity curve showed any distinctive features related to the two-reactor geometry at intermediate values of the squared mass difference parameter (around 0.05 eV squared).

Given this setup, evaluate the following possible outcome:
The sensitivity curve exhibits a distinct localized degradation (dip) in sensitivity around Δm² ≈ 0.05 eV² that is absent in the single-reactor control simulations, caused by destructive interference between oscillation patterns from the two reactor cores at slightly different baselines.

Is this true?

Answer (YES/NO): YES